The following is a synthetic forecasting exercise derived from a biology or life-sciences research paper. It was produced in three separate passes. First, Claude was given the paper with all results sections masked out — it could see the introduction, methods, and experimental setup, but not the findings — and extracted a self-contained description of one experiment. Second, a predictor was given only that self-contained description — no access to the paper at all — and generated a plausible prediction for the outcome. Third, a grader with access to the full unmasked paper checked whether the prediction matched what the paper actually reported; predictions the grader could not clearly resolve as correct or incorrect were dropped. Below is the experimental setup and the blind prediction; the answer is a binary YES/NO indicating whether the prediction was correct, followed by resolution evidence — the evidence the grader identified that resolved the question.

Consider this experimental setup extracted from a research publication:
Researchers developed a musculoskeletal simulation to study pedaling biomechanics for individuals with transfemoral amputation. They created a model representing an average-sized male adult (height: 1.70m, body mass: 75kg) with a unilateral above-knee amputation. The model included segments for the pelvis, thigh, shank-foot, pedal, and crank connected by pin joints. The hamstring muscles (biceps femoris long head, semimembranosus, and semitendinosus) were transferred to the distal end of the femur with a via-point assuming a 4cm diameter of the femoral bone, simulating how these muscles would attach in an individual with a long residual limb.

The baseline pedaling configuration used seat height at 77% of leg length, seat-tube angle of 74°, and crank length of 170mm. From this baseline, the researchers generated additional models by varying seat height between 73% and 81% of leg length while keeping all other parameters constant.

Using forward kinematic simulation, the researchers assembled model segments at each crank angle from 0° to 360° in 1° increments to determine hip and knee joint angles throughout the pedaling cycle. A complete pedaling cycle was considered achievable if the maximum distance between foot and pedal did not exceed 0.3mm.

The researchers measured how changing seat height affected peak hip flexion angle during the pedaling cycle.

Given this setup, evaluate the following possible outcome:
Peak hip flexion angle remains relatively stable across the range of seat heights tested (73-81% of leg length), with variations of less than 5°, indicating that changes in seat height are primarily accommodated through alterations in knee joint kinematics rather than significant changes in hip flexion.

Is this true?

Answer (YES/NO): NO